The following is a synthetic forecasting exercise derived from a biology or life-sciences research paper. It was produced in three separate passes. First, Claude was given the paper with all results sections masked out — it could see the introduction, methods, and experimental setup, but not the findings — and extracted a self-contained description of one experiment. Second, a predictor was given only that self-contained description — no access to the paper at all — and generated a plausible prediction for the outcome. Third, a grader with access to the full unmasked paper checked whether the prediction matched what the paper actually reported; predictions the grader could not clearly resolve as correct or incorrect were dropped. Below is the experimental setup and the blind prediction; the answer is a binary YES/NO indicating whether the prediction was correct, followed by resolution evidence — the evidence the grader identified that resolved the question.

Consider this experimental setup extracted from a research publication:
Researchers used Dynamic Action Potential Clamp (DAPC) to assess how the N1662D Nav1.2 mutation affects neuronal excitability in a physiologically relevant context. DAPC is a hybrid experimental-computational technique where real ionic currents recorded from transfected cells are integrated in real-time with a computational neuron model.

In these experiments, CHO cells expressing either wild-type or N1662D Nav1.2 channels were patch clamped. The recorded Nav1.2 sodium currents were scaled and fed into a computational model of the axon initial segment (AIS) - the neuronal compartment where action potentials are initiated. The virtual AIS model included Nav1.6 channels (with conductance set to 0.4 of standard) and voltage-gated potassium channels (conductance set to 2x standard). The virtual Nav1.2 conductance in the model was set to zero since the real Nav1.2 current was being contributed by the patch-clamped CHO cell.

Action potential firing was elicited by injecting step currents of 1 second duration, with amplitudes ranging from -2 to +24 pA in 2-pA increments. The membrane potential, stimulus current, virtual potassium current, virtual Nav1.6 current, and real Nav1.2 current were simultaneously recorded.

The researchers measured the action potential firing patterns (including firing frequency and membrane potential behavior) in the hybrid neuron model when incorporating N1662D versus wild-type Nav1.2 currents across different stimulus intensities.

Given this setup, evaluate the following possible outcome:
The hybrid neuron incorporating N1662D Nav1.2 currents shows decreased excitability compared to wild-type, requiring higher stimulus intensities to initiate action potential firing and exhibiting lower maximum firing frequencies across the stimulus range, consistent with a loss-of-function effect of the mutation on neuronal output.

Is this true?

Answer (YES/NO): NO